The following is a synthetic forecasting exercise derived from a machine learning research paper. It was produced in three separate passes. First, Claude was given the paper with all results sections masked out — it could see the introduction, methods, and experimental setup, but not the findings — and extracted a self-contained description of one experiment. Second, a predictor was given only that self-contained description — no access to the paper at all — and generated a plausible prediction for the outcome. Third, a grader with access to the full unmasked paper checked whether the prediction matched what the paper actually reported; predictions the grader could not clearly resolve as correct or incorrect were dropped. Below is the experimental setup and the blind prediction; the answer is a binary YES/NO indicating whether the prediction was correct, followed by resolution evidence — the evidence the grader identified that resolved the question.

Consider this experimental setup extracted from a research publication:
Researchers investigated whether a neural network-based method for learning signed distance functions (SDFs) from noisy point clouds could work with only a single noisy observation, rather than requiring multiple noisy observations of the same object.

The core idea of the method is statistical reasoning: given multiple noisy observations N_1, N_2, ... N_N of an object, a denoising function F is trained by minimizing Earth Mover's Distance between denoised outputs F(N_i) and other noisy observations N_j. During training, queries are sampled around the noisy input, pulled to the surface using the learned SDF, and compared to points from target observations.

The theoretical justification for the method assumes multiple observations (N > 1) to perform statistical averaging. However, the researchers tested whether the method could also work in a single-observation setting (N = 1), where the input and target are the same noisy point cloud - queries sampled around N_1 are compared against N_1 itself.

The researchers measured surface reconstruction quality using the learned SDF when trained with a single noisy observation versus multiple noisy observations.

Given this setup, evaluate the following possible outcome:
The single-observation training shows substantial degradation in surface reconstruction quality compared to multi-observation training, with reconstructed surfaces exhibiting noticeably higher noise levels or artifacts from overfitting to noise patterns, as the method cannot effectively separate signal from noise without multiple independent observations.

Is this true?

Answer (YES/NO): NO